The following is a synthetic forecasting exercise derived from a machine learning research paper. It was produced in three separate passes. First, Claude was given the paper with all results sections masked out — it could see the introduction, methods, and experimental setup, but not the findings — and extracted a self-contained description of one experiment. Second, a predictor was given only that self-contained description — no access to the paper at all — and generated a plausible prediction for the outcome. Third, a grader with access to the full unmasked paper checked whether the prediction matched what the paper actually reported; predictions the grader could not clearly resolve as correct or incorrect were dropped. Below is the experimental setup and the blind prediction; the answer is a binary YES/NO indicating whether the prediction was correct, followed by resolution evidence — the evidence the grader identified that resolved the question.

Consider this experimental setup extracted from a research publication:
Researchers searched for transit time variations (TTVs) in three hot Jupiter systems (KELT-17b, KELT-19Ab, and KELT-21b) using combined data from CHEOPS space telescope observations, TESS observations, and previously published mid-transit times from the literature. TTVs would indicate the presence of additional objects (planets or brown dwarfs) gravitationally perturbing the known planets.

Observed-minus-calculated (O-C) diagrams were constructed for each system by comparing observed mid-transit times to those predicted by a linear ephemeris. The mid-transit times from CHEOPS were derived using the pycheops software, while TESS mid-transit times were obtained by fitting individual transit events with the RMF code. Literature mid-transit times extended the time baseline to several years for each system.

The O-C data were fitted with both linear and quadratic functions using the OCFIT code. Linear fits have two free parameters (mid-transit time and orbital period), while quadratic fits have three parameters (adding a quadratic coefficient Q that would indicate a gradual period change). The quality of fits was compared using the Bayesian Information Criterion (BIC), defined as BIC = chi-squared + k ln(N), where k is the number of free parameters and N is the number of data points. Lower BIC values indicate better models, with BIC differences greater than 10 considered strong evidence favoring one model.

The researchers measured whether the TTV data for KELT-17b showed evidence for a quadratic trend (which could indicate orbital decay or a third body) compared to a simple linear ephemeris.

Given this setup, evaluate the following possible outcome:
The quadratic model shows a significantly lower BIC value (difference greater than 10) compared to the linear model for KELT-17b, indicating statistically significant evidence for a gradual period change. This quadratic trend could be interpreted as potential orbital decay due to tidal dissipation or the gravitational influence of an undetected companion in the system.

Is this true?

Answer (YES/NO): NO